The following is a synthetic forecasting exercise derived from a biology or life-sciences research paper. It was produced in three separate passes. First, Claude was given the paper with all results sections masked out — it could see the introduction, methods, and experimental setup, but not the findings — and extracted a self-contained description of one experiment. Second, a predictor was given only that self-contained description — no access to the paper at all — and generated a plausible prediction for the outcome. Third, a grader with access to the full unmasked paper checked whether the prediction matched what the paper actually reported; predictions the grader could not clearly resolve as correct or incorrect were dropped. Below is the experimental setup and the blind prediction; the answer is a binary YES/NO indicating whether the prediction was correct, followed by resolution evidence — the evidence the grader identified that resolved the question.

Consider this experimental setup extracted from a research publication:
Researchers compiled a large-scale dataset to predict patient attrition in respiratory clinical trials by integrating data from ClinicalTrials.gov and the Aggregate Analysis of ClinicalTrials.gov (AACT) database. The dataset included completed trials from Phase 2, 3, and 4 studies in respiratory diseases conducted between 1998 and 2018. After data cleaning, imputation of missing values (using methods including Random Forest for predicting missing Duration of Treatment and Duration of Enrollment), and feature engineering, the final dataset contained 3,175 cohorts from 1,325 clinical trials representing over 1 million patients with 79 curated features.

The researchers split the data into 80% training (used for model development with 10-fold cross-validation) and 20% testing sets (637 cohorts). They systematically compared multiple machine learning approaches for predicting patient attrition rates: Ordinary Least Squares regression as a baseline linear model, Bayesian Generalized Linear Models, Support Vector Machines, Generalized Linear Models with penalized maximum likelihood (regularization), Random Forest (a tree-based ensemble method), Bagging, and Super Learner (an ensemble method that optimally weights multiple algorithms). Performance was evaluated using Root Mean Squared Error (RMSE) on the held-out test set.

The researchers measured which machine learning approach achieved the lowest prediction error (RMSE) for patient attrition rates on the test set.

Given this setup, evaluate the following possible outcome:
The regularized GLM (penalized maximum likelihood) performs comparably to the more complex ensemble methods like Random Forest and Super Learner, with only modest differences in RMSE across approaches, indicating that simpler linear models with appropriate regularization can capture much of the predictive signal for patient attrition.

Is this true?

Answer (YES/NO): NO